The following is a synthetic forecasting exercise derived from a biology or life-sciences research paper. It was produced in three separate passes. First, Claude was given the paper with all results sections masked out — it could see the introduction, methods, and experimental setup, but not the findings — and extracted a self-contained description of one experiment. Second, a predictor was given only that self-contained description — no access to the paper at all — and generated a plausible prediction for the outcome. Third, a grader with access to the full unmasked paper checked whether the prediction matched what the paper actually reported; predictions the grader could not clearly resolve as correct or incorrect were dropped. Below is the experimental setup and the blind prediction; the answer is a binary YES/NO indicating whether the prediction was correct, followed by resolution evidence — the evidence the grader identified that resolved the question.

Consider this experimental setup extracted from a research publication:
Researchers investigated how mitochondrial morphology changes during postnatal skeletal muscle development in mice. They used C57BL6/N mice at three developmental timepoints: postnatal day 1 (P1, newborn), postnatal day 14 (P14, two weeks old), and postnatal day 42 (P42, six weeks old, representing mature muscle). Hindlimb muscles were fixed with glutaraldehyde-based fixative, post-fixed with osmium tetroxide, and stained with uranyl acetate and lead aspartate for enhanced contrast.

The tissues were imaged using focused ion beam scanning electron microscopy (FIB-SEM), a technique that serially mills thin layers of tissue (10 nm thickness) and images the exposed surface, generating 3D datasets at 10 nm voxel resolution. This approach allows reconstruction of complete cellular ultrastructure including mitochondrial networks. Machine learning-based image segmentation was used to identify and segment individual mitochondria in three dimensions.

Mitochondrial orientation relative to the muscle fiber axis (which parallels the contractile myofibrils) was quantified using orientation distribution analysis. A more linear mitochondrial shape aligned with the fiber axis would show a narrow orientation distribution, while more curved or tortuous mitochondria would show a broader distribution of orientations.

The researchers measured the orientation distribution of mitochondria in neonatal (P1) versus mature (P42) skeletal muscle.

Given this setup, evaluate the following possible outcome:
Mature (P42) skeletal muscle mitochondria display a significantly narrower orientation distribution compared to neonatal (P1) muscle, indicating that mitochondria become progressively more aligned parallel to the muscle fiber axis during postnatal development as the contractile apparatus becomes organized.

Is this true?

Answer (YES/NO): NO